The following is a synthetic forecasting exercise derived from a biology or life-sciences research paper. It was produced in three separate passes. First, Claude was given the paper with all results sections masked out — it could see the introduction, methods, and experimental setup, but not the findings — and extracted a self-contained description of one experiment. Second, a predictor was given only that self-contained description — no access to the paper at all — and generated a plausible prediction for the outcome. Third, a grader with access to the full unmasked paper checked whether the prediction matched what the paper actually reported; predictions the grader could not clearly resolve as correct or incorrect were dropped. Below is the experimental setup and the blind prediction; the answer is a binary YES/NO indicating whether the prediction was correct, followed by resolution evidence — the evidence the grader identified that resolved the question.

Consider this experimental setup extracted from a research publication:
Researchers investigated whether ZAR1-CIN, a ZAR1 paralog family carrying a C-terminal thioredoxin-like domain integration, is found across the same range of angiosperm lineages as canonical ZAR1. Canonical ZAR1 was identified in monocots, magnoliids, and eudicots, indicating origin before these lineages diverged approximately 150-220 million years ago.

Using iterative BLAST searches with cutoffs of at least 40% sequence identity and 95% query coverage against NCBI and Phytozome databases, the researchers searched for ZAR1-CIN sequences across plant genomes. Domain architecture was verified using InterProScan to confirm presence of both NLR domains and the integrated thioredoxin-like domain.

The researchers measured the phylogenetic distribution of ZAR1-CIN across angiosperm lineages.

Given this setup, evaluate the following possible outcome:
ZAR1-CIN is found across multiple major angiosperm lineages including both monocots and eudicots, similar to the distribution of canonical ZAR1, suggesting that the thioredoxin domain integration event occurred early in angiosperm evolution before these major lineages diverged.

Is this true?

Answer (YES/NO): NO